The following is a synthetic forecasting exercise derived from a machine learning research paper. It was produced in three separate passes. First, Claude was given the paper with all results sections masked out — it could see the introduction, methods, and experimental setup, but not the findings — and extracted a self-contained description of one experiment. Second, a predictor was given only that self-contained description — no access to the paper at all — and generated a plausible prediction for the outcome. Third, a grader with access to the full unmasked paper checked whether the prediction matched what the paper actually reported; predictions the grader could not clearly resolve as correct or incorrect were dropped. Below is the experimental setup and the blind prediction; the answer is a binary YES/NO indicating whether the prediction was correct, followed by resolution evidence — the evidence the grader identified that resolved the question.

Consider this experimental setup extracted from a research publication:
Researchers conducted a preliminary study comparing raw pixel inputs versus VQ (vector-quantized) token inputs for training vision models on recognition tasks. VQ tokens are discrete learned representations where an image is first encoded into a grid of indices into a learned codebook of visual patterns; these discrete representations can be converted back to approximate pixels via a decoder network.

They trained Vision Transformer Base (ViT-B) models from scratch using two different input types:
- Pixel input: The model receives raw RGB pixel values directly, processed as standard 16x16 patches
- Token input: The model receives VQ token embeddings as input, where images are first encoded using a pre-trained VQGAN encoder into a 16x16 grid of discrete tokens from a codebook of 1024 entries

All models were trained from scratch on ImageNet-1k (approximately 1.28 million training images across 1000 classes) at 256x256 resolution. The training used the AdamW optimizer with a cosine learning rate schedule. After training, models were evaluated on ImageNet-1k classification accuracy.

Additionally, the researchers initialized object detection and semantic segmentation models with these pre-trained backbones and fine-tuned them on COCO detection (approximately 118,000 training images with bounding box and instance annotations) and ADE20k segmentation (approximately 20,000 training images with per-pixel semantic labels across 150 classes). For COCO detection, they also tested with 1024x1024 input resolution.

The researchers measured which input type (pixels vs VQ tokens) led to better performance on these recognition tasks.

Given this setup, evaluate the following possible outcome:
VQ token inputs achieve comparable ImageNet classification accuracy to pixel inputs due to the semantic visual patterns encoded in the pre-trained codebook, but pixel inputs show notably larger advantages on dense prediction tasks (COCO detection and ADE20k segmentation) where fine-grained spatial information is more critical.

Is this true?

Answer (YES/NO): NO